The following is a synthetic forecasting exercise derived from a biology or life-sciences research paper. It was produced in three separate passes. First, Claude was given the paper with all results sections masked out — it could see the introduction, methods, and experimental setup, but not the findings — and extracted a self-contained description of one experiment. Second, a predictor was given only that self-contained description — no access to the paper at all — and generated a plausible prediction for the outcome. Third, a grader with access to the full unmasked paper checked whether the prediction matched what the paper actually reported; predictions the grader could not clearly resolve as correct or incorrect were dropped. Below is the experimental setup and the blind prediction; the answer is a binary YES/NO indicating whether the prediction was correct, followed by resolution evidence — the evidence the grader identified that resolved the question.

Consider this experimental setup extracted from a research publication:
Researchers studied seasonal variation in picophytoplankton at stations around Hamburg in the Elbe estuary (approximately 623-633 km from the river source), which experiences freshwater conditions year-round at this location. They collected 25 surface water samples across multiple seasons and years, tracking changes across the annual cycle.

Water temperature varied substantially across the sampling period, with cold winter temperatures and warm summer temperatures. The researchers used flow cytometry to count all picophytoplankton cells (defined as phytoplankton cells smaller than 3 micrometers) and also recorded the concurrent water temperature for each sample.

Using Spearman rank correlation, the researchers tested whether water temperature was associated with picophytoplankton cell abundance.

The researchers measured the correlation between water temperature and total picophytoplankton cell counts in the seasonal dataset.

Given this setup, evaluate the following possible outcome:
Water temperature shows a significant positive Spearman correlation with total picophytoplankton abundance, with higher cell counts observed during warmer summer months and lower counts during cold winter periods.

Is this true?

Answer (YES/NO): YES